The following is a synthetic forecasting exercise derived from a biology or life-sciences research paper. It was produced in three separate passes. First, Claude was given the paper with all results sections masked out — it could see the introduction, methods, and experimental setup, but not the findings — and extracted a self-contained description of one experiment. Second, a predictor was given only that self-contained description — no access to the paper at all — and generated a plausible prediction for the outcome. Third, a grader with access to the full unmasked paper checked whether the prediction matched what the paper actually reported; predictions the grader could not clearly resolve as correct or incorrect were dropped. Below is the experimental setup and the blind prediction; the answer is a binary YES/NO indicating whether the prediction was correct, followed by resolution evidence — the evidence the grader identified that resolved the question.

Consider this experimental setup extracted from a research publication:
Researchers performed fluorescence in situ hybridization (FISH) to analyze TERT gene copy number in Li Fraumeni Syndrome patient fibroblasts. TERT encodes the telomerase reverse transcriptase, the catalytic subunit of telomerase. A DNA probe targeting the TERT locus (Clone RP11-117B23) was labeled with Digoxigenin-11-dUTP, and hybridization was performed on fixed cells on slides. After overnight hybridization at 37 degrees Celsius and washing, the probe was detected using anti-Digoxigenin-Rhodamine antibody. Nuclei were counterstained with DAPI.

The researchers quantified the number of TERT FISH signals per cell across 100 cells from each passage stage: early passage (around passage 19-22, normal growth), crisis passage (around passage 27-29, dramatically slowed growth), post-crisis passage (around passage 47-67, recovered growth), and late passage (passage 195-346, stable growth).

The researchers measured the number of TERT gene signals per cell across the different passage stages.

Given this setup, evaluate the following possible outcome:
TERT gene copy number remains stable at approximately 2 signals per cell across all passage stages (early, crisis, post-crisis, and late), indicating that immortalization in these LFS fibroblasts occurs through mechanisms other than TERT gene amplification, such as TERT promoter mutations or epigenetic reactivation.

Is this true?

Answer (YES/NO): NO